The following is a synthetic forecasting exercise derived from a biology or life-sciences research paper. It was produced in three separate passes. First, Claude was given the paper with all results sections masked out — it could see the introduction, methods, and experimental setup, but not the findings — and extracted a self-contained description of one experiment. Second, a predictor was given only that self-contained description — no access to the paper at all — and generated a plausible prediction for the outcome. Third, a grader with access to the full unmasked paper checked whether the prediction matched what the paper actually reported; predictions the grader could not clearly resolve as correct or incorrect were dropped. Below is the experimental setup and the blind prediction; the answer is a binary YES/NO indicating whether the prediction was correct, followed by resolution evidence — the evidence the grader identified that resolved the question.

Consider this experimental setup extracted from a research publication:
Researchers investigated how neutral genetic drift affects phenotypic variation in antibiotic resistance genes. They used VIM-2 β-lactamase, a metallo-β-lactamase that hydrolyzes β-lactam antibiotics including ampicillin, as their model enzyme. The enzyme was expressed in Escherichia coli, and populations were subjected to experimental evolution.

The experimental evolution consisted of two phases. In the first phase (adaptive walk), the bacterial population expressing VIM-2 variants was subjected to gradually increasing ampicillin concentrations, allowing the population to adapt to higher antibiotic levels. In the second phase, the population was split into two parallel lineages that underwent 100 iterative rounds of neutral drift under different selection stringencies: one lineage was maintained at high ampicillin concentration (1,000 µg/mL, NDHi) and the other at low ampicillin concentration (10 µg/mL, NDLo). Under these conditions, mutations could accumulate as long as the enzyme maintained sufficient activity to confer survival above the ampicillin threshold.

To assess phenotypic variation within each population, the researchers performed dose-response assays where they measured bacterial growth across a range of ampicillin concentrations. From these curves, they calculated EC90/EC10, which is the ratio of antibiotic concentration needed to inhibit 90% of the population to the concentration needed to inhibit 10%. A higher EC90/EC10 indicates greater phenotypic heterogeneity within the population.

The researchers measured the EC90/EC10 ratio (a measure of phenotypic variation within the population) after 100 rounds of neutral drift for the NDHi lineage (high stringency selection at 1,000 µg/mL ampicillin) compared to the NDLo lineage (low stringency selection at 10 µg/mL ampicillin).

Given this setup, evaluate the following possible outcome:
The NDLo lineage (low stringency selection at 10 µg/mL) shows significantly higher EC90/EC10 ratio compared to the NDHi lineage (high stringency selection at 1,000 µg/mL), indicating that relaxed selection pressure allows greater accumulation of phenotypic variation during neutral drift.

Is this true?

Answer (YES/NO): YES